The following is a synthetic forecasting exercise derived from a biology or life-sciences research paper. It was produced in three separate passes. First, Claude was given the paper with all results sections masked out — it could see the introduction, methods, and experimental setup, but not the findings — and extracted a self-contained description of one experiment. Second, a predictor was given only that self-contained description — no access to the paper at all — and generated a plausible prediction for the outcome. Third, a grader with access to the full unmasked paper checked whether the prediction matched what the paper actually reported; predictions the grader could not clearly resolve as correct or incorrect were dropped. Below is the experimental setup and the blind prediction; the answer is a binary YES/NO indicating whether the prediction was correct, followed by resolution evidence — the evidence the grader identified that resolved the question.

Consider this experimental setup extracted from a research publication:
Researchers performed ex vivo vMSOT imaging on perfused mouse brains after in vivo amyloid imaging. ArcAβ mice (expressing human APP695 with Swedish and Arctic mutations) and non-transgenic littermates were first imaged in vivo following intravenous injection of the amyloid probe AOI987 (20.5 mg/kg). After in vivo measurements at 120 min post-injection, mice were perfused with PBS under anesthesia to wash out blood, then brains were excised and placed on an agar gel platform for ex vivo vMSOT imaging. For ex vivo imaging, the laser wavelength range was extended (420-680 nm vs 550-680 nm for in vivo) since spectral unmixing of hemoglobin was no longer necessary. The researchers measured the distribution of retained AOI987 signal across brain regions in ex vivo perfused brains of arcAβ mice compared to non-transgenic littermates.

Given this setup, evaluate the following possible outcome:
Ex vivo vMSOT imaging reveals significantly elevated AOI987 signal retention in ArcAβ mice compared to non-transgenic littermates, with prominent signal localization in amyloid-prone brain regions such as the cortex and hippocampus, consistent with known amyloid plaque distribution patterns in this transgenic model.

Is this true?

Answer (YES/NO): YES